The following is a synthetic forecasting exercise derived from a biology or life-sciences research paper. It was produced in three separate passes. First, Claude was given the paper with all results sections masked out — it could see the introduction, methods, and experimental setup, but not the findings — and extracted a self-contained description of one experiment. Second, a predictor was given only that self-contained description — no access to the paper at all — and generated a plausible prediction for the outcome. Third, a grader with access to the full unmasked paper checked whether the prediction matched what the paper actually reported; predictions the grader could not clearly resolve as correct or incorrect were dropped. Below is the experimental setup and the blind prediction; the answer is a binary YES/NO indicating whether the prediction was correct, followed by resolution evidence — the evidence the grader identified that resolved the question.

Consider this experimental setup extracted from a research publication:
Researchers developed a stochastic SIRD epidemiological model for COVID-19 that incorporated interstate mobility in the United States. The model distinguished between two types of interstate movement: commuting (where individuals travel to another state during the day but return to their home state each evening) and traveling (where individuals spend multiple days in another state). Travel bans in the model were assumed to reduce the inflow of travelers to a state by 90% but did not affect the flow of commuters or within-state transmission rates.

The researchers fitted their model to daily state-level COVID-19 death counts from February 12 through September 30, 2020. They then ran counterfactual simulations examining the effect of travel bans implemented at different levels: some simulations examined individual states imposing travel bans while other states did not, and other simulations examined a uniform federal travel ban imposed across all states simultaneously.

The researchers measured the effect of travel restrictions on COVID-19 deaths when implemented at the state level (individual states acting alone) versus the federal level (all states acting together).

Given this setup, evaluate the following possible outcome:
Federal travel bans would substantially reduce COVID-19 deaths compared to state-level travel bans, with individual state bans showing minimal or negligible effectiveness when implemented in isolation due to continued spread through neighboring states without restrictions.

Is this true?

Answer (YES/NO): NO